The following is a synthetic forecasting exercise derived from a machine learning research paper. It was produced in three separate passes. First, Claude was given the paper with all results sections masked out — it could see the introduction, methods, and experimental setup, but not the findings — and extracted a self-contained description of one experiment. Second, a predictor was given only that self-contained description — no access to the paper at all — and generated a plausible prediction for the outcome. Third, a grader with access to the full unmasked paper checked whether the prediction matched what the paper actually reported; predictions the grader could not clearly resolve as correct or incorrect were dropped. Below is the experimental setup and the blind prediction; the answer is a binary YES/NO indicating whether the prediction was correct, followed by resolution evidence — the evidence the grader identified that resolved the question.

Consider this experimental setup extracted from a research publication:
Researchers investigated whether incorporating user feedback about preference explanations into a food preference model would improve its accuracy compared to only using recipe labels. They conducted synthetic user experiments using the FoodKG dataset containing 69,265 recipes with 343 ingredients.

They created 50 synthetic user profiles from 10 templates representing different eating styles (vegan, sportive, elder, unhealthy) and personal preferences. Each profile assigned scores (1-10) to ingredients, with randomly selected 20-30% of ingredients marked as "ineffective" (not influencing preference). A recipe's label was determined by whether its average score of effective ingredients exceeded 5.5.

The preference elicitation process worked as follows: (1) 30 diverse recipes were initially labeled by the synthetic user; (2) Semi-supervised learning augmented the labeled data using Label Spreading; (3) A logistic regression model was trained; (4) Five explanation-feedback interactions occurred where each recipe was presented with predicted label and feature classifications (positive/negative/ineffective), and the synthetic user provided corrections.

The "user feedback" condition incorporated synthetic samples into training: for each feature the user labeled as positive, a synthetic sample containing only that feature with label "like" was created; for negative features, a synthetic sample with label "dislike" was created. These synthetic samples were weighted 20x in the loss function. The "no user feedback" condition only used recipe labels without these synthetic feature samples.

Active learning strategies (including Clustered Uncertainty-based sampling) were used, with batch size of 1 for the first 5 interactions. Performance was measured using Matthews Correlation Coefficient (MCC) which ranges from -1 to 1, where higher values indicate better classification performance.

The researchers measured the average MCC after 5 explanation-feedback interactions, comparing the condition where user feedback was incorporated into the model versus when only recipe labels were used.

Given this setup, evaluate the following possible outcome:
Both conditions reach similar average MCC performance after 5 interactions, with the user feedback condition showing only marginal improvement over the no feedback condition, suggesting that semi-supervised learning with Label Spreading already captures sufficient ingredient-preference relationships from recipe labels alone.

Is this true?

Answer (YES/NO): NO